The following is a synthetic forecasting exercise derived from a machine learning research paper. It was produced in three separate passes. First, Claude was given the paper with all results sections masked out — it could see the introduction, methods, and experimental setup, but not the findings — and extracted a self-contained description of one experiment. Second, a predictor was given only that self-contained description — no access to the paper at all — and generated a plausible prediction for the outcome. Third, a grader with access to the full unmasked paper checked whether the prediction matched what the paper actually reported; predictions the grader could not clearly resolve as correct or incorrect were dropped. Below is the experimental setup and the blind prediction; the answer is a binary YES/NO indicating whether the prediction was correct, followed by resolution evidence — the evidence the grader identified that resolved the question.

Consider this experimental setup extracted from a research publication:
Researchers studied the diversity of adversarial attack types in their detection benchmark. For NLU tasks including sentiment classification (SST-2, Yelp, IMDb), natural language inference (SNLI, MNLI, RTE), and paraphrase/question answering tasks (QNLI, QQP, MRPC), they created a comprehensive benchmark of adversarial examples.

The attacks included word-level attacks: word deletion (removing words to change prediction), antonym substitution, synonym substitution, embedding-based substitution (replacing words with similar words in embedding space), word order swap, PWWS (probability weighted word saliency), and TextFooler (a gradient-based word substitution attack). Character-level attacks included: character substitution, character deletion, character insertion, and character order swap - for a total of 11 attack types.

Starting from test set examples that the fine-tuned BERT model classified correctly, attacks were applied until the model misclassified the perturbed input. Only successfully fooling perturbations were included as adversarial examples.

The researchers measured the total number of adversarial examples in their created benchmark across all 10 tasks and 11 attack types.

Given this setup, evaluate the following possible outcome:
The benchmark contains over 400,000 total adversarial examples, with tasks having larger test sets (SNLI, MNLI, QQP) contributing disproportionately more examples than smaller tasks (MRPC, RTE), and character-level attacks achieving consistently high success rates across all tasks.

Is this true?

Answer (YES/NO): NO